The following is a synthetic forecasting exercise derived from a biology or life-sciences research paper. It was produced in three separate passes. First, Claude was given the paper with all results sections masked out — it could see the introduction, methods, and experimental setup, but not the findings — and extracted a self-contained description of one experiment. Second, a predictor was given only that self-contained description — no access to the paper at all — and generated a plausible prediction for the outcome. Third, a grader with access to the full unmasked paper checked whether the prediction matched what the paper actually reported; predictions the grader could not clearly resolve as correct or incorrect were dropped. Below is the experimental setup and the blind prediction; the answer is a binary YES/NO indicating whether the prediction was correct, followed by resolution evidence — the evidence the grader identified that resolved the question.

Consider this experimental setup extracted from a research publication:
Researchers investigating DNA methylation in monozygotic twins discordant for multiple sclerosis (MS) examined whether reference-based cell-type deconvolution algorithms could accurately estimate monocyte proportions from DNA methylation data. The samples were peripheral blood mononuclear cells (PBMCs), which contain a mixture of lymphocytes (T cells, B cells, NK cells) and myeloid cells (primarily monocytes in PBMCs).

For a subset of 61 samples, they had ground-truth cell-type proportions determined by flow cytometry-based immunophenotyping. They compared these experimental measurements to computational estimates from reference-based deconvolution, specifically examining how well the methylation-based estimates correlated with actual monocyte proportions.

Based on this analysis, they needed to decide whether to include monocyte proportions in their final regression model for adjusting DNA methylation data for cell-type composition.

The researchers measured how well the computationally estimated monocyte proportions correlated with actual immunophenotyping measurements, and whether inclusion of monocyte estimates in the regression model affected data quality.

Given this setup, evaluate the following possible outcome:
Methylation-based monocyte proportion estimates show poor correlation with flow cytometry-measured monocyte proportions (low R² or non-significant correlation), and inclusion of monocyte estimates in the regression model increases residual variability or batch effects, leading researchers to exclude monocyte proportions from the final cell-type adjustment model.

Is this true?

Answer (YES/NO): YES